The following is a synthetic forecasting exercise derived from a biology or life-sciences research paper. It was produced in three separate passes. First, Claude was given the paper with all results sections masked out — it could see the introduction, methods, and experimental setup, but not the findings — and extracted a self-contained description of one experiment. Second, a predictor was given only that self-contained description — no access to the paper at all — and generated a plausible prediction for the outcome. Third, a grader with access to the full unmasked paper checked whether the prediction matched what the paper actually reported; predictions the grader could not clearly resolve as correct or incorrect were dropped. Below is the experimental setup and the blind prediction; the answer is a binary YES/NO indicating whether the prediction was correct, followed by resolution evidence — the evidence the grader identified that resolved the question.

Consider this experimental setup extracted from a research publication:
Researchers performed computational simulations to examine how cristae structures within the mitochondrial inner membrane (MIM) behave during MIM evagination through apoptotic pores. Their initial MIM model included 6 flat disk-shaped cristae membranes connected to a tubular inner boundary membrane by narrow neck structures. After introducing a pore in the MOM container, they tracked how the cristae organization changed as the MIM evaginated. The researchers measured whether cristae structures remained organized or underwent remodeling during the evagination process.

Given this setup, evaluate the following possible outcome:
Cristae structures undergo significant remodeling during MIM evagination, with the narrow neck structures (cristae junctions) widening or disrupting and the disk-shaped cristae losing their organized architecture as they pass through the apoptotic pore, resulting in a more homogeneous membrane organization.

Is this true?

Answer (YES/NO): NO